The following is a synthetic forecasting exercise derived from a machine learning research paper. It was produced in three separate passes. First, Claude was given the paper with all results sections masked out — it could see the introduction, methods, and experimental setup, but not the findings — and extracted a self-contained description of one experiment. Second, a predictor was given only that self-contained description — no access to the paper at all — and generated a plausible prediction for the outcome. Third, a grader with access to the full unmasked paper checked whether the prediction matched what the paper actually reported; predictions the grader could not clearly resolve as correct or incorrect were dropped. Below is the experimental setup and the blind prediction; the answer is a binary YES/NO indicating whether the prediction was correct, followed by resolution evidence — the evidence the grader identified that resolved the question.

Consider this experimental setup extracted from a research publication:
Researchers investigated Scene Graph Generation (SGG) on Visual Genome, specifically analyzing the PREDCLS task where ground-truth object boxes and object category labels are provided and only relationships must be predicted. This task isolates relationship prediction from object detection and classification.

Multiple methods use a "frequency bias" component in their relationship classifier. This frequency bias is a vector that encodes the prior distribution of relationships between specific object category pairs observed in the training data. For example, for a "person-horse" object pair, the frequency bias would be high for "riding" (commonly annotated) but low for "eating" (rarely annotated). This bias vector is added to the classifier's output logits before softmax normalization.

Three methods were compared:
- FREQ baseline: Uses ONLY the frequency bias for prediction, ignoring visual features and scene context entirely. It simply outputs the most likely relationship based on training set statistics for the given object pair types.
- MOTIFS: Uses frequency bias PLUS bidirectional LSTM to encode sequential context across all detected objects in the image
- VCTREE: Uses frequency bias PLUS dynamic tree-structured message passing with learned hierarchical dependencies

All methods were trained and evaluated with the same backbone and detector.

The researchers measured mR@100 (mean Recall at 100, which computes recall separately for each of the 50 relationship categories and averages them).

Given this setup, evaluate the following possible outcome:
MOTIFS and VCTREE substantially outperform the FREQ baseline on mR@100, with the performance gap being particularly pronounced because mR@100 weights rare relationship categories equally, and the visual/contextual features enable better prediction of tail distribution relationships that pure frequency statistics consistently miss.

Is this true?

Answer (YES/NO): NO